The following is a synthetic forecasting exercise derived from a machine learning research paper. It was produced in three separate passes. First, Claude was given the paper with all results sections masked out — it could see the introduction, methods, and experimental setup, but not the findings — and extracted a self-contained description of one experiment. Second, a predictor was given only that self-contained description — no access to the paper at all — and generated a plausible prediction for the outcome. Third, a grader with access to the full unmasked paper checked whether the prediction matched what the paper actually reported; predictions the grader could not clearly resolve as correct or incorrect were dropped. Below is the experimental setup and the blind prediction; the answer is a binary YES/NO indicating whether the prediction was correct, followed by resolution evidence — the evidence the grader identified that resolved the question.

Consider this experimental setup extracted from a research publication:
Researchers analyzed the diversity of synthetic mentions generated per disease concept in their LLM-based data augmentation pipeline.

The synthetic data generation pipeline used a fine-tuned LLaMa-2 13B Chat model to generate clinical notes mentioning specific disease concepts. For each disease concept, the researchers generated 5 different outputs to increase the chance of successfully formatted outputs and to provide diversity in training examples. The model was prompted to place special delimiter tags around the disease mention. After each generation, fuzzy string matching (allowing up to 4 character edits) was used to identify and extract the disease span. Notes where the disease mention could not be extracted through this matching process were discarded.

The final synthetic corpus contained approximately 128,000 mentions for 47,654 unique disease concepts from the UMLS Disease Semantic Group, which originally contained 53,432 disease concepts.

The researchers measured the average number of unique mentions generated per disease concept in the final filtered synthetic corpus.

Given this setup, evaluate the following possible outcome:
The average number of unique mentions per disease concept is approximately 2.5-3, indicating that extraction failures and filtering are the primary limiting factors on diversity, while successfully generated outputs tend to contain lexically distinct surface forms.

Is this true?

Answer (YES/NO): YES